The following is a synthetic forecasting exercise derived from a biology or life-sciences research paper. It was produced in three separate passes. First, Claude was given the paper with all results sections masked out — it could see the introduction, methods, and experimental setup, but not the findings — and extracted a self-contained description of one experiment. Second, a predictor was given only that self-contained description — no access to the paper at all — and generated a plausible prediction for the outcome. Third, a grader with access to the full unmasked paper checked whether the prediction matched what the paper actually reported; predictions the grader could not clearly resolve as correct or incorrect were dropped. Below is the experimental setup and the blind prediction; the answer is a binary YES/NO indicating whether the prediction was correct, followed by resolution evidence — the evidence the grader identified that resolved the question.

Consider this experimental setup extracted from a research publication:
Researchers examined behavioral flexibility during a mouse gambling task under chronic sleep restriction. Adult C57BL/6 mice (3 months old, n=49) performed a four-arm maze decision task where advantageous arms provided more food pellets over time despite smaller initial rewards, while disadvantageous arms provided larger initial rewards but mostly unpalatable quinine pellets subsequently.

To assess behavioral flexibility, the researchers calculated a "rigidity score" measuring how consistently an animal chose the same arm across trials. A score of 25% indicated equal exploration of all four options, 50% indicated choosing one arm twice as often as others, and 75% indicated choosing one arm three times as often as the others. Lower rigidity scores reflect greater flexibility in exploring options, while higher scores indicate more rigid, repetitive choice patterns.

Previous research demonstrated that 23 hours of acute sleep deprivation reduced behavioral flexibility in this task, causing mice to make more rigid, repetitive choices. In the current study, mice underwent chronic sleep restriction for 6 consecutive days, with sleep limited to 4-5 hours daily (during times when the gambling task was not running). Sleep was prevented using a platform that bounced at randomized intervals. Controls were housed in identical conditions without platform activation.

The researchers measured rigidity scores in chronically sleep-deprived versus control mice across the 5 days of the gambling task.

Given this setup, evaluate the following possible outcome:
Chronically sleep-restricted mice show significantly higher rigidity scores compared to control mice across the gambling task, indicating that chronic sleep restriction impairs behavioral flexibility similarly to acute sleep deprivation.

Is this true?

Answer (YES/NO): NO